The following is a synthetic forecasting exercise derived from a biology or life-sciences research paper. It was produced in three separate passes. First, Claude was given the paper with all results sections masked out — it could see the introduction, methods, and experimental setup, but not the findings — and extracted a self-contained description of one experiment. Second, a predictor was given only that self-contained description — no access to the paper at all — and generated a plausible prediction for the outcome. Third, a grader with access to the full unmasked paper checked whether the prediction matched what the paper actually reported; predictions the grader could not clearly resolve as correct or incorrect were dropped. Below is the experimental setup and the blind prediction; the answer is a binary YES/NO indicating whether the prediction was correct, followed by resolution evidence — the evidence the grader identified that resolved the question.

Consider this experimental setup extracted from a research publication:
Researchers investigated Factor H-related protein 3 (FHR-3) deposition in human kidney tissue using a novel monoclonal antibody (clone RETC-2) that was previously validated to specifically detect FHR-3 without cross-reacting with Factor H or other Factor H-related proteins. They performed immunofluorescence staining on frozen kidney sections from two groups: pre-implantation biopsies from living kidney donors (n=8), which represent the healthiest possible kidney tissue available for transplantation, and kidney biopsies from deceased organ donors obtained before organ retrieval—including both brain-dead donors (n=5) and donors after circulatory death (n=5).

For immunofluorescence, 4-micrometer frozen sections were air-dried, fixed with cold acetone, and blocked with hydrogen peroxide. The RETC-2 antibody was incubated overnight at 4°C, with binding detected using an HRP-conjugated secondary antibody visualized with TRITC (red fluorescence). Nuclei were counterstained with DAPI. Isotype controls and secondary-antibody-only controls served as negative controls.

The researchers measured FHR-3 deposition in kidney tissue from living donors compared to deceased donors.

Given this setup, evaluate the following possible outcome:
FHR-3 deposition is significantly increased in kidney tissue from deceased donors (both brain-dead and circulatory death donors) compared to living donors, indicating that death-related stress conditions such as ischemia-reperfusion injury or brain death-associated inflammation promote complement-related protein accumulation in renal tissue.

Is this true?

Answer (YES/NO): YES